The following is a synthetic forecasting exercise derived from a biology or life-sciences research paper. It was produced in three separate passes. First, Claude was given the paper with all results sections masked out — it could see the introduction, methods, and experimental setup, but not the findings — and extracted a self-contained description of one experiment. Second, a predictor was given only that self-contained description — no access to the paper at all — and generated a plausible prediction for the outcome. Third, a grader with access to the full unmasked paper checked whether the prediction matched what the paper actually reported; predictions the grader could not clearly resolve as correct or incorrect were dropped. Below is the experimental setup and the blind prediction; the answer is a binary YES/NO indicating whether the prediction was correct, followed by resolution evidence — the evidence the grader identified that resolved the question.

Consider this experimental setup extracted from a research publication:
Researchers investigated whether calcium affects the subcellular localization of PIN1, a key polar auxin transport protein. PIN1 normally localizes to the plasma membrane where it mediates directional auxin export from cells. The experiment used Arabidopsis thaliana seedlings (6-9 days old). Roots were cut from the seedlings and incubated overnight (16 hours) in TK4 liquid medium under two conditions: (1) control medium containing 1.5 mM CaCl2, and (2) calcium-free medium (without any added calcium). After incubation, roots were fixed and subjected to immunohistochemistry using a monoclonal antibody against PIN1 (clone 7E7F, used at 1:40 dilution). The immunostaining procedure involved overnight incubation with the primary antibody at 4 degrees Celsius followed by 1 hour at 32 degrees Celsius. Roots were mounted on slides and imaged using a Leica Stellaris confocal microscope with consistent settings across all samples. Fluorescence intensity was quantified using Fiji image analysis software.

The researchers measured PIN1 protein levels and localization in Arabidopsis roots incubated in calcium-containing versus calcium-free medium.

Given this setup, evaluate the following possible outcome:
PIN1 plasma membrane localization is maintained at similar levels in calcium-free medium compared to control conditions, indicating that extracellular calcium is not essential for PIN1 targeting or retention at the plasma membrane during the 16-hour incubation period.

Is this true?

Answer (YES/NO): NO